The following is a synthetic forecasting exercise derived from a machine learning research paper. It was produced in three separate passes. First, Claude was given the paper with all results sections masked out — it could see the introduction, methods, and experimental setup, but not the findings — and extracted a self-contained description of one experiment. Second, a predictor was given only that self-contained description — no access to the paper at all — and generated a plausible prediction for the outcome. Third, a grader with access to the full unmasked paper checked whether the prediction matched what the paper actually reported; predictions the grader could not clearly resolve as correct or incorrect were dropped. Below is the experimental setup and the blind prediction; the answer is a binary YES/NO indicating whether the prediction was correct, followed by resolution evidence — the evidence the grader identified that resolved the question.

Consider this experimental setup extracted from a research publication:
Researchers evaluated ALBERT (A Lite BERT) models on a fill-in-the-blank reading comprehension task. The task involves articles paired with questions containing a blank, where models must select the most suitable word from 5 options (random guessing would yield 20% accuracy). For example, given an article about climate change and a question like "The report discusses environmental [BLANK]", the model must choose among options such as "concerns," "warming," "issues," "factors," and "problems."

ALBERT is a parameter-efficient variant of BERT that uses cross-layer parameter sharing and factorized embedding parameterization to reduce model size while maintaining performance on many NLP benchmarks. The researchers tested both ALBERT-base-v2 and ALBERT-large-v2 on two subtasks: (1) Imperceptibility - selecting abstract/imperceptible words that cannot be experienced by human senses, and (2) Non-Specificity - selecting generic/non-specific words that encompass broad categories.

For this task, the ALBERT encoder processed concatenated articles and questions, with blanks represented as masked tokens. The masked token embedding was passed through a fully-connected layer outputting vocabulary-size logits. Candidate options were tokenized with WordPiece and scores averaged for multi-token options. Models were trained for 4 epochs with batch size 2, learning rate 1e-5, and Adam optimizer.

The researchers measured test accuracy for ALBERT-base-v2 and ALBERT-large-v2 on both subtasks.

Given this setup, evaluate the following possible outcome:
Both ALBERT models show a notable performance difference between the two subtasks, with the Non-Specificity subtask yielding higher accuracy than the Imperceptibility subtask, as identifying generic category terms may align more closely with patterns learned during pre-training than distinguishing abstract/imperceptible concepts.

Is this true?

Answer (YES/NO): NO